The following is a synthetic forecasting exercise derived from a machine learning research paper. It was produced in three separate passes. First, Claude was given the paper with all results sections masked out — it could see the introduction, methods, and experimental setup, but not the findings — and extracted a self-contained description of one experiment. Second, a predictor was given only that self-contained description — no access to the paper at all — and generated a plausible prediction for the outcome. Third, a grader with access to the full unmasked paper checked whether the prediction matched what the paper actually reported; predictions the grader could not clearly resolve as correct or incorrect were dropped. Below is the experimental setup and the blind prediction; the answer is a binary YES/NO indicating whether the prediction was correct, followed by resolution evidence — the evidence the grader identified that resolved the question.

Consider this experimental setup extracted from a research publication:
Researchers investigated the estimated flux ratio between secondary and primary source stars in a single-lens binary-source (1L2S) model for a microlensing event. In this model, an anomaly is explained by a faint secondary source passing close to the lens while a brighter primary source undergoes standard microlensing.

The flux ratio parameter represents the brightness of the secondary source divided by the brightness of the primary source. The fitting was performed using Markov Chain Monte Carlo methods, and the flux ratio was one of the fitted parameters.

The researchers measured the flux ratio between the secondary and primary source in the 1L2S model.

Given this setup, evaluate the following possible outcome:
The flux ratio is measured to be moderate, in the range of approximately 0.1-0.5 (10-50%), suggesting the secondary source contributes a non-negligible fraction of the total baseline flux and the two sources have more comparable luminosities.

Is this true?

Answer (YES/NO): NO